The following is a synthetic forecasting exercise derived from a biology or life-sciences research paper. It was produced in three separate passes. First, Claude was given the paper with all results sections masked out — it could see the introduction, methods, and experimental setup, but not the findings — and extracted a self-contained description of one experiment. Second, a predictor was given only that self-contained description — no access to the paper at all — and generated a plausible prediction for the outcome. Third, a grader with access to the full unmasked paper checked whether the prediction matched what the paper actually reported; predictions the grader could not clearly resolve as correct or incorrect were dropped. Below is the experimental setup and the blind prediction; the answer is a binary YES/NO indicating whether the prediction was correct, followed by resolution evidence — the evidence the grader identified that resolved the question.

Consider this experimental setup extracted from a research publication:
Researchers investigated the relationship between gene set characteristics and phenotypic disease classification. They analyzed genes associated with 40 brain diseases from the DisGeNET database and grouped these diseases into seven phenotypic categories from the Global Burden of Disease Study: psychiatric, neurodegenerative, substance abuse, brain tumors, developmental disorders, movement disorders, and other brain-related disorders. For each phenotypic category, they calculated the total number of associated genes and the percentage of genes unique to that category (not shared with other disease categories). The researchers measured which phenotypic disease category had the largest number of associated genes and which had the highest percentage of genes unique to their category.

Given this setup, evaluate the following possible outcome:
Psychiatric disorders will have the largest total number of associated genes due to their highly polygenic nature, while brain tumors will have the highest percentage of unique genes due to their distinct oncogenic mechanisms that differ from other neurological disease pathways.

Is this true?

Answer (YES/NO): NO